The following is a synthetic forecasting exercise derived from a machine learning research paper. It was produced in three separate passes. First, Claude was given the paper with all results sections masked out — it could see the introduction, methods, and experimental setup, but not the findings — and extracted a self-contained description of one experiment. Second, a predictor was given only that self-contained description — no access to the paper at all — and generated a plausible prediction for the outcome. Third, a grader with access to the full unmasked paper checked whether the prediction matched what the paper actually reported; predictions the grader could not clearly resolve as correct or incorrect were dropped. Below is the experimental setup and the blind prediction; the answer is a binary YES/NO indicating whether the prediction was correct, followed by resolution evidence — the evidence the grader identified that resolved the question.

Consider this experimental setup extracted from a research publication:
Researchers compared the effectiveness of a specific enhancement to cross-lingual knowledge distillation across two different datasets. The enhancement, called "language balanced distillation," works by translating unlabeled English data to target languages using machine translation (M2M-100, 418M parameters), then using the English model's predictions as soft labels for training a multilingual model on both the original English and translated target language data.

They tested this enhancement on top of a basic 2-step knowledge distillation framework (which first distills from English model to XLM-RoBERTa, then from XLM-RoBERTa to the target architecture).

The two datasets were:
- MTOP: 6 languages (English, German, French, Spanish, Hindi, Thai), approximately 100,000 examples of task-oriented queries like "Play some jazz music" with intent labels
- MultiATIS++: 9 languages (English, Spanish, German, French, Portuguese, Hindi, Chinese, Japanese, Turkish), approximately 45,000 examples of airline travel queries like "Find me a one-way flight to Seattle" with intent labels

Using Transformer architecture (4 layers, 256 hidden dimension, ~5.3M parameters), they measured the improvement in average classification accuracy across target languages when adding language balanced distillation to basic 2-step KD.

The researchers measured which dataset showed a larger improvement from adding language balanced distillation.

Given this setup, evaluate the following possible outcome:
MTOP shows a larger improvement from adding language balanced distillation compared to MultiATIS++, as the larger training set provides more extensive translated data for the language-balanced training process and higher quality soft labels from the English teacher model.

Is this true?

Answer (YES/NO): YES